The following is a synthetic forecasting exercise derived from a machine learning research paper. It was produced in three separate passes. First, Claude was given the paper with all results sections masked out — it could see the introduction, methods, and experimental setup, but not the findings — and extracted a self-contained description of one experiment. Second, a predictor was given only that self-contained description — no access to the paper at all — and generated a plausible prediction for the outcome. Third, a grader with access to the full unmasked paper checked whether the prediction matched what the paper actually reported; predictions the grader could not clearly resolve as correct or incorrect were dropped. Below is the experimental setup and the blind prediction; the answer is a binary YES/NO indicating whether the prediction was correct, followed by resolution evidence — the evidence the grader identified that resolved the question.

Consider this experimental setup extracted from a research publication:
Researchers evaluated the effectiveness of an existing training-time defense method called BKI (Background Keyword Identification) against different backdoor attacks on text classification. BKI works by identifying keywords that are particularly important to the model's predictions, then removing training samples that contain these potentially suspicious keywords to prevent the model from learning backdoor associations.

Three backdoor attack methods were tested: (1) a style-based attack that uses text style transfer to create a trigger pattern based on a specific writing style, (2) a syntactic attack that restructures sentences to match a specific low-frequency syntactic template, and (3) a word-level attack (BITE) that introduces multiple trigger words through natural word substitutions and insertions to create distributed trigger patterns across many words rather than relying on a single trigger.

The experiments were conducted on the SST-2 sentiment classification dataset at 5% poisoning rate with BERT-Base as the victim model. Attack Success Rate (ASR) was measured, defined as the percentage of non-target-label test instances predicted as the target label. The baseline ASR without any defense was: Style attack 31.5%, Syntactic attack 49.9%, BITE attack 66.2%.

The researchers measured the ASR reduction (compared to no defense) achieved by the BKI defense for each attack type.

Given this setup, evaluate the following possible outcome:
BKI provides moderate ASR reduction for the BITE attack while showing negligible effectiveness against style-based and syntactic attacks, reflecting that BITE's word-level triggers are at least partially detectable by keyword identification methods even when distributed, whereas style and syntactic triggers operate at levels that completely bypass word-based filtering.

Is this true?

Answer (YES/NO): NO